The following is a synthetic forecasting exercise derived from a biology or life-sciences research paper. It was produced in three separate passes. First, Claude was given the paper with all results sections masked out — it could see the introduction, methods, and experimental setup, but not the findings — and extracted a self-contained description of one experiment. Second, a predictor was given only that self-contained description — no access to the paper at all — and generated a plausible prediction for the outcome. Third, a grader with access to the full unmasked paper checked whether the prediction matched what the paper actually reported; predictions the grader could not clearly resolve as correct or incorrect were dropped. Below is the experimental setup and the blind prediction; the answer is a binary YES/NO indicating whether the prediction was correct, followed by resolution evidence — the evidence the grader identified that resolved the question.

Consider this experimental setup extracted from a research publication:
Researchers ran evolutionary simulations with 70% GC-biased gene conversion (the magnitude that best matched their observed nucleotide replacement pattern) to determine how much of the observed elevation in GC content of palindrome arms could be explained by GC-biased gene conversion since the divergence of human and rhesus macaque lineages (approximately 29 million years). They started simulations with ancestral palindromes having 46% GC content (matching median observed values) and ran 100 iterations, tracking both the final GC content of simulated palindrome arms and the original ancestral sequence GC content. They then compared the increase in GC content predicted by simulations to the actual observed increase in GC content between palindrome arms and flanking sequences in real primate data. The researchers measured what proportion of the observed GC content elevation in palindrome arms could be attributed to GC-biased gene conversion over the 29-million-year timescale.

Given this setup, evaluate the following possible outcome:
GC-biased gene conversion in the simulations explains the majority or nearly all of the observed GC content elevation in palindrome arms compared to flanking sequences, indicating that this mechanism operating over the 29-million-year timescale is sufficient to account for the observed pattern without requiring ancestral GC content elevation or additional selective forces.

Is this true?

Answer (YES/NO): NO